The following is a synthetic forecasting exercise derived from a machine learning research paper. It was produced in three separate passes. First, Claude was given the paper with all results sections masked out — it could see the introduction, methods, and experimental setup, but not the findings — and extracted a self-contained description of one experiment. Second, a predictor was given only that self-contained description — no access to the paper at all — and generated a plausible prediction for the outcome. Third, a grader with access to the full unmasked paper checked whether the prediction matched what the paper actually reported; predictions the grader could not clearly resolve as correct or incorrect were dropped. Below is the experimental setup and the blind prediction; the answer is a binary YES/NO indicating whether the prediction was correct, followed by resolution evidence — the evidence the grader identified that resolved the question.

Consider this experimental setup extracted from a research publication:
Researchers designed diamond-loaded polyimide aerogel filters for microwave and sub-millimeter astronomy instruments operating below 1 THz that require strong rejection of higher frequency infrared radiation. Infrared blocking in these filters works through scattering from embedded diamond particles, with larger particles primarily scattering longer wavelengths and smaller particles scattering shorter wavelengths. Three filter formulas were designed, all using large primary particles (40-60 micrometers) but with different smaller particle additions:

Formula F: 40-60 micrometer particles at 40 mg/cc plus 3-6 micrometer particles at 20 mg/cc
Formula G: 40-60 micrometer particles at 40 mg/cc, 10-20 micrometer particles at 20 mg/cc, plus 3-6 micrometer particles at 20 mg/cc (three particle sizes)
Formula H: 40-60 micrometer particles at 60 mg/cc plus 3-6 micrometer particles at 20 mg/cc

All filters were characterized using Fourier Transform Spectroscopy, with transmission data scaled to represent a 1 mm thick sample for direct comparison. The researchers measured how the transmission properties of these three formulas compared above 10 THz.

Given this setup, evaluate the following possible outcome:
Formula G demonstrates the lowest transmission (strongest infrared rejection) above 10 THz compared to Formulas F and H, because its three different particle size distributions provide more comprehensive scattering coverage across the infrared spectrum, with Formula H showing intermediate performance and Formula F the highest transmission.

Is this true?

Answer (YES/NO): NO